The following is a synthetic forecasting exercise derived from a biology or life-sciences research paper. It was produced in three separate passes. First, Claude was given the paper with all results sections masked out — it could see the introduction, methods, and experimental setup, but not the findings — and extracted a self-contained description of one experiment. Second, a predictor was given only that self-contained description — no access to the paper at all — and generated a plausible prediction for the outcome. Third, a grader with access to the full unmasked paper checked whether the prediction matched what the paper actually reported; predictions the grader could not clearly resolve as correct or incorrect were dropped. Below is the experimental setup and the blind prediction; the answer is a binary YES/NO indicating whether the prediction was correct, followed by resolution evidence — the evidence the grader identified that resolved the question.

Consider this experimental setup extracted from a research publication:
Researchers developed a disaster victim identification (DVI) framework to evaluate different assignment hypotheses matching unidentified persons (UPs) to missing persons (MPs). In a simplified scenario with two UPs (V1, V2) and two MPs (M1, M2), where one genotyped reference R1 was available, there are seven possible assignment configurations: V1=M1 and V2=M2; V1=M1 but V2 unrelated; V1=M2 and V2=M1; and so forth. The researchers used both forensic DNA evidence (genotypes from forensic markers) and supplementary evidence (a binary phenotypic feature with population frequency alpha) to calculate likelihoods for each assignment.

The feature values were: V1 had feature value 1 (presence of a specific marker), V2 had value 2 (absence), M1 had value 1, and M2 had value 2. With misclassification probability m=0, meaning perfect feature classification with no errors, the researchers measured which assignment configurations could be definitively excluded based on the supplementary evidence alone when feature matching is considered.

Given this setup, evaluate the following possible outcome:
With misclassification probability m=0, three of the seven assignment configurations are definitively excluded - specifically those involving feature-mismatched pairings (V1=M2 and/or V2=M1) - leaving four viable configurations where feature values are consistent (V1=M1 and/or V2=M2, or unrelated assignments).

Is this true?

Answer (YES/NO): YES